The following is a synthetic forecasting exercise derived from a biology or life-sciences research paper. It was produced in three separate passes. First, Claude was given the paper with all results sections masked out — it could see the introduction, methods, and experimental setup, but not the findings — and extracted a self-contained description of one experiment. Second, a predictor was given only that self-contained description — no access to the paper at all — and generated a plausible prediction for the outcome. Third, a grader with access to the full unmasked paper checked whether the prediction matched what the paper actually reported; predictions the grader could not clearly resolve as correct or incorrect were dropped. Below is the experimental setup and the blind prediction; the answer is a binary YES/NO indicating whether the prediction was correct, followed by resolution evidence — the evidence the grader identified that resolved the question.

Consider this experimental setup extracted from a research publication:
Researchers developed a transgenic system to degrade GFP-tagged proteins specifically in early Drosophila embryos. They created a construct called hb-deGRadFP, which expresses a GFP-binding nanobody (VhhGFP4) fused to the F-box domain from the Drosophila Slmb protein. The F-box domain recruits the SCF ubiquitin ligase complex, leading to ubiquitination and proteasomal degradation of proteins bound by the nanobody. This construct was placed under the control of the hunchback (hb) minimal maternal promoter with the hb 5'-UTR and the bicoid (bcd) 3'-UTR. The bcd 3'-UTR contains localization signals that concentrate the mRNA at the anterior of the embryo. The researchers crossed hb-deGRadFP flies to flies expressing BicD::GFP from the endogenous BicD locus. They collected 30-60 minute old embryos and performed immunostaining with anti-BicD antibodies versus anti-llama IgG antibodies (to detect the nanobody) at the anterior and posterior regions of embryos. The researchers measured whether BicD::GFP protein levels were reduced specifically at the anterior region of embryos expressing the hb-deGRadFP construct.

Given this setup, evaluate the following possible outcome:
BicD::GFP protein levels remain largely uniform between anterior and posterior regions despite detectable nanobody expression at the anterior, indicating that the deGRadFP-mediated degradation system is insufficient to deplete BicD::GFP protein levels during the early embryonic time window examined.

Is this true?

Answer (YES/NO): NO